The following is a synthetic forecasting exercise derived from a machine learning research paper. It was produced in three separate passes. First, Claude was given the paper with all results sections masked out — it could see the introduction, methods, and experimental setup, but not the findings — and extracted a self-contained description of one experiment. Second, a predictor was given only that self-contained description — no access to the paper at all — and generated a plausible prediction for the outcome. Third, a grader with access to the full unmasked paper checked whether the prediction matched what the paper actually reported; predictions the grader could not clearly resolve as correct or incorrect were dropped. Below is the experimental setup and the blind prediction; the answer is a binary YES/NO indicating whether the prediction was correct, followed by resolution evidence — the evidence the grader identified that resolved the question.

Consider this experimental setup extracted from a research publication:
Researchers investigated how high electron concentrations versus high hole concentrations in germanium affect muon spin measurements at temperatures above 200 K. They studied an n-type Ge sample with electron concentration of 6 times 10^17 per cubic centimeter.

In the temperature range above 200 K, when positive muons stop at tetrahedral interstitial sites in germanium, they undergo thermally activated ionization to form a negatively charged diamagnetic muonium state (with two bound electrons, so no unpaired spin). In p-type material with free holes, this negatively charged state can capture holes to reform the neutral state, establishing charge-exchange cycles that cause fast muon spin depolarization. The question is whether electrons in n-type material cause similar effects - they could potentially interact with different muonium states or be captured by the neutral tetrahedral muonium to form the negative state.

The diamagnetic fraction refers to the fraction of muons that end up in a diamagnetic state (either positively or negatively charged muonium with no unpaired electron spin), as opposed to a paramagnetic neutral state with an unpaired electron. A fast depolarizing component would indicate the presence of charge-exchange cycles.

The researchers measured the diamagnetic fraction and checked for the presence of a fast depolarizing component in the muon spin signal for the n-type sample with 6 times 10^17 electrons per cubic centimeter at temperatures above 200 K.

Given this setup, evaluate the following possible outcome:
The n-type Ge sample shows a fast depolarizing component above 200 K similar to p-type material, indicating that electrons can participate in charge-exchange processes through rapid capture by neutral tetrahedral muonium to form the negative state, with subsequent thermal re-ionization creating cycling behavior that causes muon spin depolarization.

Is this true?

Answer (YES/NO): NO